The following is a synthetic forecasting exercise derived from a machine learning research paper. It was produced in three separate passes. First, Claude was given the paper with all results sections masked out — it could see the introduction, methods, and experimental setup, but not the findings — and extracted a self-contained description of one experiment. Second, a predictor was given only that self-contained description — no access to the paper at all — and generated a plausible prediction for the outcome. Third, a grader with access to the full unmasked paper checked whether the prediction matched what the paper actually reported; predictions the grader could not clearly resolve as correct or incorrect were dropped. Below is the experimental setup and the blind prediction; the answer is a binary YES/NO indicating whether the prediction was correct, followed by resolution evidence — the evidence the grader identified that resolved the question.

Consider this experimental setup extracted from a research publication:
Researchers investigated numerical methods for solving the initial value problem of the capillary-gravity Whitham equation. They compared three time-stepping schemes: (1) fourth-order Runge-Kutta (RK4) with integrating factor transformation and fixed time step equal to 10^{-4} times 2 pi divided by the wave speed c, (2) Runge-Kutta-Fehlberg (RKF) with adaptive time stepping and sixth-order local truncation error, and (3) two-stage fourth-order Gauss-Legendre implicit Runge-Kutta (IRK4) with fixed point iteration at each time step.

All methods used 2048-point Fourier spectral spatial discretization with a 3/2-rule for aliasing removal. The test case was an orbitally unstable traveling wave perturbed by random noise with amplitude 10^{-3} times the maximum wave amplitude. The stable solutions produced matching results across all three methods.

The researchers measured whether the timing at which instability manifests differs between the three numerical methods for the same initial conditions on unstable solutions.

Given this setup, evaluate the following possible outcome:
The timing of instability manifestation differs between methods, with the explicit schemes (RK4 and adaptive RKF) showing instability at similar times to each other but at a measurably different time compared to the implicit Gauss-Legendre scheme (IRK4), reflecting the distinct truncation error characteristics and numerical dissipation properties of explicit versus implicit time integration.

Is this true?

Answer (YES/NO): NO